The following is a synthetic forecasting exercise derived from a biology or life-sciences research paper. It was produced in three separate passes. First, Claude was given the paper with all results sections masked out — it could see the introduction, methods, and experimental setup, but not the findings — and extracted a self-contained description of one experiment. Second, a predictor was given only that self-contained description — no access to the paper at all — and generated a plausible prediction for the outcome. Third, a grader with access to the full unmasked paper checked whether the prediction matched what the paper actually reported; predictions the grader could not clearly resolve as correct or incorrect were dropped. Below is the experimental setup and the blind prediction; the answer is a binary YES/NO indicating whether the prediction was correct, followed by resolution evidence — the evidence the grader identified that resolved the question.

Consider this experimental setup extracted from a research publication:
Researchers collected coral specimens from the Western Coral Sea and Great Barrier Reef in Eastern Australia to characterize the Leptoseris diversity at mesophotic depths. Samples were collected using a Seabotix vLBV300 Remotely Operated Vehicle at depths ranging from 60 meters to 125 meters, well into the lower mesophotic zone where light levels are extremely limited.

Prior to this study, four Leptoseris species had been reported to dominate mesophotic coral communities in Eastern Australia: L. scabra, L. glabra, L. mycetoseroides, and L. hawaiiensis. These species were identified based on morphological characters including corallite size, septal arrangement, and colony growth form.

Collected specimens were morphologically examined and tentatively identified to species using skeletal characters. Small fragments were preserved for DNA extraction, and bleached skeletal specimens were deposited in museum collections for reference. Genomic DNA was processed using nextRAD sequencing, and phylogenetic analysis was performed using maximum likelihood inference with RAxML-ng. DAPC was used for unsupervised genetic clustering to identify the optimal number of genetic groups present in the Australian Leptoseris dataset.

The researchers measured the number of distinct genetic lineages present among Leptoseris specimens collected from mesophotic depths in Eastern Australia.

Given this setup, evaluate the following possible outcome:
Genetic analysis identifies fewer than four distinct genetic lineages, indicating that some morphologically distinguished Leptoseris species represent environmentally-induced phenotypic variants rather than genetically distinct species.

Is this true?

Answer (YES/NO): NO